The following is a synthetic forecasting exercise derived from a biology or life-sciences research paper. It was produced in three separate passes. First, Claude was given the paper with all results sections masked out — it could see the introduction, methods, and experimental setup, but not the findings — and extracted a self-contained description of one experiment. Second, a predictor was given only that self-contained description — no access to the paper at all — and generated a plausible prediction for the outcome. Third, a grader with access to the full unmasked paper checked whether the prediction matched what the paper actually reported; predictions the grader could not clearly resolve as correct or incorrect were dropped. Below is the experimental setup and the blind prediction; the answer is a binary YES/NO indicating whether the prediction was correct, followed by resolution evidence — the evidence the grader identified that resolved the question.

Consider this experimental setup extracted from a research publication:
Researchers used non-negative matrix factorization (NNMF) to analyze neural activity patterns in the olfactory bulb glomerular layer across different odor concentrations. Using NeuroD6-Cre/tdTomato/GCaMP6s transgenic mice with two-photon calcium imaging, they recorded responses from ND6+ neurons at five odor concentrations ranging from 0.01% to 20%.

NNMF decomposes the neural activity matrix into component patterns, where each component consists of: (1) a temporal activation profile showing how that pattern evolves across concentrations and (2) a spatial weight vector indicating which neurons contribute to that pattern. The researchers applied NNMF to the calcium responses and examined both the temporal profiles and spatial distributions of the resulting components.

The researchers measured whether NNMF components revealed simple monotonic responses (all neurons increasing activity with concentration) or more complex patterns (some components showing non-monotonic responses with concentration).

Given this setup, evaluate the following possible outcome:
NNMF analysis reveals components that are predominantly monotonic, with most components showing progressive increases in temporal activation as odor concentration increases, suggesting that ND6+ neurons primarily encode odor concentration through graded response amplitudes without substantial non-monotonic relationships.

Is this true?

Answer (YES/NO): NO